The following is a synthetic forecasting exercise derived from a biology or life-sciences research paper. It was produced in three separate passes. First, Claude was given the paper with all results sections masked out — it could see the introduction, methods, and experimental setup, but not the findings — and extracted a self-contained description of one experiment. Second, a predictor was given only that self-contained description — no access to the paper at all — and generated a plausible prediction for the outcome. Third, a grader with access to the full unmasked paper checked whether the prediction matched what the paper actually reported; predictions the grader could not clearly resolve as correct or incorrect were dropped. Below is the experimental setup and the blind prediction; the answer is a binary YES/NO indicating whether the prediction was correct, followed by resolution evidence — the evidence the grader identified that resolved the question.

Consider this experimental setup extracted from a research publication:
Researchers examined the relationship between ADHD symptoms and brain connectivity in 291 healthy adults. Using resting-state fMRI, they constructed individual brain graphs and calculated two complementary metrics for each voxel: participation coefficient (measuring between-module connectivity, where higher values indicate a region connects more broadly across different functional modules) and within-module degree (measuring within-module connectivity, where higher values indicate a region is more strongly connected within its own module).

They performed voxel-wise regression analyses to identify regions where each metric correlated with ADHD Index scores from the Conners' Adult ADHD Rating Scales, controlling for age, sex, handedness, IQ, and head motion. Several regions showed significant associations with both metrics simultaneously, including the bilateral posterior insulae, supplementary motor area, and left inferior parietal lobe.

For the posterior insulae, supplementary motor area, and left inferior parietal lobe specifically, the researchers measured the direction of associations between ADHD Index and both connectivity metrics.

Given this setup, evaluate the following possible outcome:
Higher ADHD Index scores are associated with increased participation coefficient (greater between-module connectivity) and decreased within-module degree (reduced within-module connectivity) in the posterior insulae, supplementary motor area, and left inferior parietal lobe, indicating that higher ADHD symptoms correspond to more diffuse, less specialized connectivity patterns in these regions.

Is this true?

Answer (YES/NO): YES